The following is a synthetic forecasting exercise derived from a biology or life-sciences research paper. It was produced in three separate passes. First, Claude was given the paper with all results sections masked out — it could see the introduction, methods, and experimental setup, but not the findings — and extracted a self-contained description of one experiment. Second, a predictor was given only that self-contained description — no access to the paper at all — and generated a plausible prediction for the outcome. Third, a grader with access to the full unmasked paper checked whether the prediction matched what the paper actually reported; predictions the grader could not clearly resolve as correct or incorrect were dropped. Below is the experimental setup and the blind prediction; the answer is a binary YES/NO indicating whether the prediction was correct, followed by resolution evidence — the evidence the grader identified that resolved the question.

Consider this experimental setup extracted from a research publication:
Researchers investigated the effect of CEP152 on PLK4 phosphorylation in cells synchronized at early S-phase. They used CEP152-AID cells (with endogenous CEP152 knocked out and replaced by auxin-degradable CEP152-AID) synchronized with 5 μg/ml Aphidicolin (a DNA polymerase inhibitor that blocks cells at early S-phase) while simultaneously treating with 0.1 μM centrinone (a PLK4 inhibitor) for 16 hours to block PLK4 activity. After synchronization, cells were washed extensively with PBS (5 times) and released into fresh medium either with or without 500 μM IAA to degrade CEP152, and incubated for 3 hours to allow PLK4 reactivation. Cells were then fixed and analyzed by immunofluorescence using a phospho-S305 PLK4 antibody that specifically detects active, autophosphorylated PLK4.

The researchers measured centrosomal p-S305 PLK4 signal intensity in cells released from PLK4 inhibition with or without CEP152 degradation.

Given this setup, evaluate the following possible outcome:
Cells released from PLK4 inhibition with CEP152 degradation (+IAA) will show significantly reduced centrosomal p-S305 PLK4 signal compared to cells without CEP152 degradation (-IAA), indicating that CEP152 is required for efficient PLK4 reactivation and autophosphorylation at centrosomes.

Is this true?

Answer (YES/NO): YES